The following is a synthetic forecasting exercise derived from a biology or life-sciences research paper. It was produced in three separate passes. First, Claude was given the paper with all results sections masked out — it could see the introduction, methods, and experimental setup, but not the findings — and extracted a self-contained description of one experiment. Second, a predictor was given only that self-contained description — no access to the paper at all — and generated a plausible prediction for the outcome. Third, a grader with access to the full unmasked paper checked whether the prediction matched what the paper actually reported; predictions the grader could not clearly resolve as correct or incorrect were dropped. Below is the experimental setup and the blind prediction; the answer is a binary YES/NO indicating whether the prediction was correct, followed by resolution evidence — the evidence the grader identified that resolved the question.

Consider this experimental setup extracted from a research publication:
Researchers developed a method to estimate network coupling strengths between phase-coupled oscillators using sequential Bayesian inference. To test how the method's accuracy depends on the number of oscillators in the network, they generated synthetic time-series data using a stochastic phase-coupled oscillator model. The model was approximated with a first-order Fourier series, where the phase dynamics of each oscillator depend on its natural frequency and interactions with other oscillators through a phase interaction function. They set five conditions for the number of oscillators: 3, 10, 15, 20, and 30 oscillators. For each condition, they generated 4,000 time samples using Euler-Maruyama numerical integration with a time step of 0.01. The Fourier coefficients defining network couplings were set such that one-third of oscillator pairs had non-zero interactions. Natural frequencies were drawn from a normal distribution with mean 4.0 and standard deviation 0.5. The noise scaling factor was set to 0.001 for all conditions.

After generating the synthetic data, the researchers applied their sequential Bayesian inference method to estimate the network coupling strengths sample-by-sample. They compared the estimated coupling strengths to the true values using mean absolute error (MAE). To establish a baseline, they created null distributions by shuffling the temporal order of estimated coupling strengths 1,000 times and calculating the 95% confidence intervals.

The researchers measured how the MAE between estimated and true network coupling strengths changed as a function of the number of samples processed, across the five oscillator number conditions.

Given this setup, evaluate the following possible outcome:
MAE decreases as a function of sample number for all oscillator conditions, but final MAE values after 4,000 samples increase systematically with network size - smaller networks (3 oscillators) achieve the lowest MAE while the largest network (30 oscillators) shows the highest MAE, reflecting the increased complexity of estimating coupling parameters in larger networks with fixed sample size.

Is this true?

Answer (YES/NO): NO